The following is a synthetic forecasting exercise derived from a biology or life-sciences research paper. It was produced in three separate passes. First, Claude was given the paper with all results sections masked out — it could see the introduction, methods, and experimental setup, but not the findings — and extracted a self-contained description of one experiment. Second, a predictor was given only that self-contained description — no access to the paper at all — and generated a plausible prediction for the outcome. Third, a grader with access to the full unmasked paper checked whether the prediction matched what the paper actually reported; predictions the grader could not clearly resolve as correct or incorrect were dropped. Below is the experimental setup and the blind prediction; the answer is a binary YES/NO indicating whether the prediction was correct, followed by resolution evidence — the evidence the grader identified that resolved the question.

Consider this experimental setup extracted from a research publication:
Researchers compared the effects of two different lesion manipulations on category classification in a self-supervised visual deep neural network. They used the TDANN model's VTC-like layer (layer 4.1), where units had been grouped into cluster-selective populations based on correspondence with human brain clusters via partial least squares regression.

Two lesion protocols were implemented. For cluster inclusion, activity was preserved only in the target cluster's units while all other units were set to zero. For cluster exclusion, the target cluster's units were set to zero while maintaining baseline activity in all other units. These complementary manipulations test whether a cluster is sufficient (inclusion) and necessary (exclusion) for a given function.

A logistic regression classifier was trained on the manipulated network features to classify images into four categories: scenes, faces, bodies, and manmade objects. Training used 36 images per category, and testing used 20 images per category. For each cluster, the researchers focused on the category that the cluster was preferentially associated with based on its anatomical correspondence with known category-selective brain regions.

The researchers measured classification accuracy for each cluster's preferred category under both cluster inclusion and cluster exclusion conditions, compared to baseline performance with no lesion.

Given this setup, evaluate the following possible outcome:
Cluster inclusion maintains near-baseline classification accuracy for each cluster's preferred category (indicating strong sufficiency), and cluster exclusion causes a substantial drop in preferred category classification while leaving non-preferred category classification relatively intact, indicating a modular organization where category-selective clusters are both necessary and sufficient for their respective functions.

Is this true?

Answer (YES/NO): NO